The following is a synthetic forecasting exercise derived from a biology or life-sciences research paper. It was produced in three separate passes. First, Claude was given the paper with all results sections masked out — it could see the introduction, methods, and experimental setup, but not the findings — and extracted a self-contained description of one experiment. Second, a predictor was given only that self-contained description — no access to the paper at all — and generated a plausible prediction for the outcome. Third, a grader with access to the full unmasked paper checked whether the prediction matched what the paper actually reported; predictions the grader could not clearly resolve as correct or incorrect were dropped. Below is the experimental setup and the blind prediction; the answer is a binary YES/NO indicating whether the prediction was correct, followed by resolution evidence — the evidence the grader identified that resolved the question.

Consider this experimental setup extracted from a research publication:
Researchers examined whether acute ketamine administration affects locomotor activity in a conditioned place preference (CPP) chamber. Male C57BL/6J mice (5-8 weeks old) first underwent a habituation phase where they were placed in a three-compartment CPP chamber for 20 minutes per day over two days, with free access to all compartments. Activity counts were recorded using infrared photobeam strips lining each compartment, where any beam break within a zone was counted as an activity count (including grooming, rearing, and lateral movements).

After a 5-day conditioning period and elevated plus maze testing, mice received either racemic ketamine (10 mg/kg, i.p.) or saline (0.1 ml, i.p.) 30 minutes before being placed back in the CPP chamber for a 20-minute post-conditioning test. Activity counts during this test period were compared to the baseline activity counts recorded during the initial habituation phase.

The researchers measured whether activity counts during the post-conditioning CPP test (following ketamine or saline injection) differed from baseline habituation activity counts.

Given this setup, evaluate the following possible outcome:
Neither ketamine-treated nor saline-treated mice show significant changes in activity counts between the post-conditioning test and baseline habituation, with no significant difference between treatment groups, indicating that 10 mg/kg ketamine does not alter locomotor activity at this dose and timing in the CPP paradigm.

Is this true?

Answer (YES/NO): YES